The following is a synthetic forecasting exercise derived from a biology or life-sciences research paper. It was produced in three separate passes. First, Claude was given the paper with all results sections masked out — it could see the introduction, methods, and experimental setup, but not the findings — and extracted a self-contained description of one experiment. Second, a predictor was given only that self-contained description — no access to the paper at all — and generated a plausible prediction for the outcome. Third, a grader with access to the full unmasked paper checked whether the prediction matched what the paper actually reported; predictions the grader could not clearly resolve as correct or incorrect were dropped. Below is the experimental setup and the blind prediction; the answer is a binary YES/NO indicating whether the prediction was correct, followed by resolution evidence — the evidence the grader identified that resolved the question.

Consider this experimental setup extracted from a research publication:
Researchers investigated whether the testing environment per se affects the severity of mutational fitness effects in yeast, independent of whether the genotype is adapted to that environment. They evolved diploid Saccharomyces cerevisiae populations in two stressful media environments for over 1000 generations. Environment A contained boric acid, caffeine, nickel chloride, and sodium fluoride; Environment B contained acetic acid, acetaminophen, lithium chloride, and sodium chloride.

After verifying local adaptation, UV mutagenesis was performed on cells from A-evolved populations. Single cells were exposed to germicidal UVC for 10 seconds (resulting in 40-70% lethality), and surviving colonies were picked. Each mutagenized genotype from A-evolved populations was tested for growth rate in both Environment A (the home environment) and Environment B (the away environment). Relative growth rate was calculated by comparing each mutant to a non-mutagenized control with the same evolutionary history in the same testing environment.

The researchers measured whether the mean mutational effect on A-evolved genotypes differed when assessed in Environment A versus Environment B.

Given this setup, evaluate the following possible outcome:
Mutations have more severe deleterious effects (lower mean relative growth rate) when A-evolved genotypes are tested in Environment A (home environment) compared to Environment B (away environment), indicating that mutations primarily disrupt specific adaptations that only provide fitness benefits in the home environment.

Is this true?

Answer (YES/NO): NO